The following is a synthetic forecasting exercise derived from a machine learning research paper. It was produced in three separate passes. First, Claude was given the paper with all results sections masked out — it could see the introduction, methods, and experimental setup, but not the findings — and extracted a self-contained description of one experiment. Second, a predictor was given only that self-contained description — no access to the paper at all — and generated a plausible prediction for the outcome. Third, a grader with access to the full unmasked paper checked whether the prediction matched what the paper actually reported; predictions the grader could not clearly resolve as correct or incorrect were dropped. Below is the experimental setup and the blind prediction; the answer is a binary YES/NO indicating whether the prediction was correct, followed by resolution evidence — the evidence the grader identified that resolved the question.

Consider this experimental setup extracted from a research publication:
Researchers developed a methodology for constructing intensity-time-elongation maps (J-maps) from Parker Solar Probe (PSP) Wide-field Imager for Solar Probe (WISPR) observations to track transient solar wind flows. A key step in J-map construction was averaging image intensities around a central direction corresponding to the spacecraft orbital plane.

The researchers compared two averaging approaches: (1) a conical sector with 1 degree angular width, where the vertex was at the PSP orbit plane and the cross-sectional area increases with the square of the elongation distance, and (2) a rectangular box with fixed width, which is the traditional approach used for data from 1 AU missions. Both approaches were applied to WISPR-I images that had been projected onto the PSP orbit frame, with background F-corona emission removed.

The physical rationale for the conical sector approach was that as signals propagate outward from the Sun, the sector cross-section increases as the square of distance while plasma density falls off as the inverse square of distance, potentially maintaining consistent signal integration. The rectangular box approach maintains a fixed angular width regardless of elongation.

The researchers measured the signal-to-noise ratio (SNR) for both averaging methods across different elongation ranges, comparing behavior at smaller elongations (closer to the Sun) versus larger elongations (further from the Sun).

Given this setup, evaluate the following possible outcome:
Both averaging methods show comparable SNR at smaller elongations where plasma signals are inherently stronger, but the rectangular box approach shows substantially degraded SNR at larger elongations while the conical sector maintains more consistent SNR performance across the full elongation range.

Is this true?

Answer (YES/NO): NO